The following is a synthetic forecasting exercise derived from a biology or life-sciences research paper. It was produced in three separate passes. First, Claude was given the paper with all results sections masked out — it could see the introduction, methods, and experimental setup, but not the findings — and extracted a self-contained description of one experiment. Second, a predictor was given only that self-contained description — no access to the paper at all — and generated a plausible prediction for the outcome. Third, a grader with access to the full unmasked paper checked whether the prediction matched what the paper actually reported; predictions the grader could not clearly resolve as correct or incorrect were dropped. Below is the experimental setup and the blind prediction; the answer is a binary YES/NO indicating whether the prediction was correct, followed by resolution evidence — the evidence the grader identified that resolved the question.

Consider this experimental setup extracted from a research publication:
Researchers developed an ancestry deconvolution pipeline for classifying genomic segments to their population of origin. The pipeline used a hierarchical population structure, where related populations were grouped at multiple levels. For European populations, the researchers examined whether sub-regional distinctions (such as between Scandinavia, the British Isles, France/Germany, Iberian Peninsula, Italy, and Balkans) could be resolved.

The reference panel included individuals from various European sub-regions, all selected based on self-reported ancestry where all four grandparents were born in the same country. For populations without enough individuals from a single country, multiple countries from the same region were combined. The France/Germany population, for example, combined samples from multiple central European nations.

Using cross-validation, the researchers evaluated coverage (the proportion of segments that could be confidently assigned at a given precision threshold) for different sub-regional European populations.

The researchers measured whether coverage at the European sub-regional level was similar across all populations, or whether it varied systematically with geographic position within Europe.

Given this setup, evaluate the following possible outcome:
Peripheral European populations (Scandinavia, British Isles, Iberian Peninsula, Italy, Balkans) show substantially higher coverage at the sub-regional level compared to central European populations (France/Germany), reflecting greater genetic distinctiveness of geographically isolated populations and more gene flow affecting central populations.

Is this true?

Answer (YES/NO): YES